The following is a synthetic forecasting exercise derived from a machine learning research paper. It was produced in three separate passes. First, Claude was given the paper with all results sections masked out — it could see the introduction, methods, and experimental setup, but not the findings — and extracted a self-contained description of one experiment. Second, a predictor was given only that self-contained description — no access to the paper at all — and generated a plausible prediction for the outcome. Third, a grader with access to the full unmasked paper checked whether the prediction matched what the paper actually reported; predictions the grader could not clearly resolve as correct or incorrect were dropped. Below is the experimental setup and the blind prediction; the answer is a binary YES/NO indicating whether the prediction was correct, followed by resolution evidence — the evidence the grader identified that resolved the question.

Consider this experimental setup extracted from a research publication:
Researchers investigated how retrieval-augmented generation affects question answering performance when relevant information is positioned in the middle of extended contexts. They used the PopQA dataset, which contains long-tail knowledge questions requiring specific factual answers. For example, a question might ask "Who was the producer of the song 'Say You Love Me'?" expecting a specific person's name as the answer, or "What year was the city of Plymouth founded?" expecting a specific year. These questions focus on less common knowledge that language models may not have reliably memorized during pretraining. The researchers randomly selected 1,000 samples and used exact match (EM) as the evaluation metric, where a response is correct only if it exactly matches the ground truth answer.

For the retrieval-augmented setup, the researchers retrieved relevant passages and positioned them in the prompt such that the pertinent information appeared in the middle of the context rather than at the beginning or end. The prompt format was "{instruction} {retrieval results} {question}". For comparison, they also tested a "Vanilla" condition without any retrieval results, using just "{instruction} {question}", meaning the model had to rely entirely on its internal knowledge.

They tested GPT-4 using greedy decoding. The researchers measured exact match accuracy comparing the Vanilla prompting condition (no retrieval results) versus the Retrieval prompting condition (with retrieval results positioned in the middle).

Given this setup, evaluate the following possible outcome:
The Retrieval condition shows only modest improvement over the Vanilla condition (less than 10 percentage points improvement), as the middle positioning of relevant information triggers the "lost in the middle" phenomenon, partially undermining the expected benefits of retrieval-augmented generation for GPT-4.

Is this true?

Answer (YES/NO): NO